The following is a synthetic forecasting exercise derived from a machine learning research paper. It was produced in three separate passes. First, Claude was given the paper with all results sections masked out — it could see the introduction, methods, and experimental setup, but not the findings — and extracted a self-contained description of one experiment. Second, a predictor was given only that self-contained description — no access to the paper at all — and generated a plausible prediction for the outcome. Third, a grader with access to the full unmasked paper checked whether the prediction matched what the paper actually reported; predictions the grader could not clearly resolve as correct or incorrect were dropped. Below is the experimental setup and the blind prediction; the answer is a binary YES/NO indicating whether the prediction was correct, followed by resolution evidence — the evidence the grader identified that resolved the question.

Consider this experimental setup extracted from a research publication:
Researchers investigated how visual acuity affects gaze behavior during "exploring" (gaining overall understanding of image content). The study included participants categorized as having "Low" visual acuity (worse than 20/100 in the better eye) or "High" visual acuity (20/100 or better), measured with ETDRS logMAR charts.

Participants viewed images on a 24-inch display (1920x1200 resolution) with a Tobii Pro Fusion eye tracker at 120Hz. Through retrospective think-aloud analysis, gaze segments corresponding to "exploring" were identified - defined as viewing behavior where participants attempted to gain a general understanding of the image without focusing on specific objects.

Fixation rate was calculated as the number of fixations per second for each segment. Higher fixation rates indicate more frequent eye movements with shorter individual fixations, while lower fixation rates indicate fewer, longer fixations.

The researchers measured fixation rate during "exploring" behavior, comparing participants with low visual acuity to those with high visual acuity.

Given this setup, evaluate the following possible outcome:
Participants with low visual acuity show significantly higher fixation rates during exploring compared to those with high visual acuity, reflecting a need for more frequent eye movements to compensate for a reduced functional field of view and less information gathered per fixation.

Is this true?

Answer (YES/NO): NO